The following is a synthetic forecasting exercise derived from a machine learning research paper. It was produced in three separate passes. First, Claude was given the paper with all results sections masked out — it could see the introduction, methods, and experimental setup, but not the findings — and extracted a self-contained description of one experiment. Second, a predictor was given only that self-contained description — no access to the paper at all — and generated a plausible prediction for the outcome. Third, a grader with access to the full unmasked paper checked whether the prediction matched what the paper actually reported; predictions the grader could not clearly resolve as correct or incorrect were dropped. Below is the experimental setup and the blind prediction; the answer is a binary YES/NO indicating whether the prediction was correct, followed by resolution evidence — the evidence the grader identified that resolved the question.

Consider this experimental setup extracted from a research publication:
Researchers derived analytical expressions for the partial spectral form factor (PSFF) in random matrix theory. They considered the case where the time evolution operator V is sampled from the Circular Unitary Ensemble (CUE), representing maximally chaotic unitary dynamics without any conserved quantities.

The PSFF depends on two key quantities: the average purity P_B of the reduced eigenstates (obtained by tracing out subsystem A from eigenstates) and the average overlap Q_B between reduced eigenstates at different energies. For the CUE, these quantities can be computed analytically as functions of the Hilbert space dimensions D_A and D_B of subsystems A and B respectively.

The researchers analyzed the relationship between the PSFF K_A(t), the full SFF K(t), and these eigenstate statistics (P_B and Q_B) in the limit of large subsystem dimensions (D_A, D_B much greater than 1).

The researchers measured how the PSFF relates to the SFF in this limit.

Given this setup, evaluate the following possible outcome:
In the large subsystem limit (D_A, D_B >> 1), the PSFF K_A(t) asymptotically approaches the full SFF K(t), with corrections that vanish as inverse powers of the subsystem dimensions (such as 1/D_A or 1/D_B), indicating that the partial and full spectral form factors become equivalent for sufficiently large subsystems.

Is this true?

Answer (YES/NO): YES